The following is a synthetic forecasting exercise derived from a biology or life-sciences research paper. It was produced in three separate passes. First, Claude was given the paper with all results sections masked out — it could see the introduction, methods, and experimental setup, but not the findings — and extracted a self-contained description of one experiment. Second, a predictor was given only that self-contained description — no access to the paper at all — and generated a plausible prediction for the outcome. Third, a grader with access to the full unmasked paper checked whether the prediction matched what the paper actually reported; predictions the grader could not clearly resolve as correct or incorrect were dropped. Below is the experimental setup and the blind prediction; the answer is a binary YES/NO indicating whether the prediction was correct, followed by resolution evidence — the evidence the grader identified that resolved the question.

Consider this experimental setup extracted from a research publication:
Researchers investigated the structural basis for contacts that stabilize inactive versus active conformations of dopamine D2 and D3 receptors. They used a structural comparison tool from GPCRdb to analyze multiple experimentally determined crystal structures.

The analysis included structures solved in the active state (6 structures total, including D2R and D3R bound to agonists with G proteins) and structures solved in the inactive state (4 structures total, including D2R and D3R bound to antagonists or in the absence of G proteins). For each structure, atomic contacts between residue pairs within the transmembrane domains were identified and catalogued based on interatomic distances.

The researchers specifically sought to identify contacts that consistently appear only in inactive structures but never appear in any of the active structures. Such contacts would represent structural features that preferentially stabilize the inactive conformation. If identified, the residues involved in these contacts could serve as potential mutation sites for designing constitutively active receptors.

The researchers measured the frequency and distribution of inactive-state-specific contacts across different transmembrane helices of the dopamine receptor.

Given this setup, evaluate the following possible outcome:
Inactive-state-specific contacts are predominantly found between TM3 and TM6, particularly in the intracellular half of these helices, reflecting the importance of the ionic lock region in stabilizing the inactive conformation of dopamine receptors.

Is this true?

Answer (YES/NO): NO